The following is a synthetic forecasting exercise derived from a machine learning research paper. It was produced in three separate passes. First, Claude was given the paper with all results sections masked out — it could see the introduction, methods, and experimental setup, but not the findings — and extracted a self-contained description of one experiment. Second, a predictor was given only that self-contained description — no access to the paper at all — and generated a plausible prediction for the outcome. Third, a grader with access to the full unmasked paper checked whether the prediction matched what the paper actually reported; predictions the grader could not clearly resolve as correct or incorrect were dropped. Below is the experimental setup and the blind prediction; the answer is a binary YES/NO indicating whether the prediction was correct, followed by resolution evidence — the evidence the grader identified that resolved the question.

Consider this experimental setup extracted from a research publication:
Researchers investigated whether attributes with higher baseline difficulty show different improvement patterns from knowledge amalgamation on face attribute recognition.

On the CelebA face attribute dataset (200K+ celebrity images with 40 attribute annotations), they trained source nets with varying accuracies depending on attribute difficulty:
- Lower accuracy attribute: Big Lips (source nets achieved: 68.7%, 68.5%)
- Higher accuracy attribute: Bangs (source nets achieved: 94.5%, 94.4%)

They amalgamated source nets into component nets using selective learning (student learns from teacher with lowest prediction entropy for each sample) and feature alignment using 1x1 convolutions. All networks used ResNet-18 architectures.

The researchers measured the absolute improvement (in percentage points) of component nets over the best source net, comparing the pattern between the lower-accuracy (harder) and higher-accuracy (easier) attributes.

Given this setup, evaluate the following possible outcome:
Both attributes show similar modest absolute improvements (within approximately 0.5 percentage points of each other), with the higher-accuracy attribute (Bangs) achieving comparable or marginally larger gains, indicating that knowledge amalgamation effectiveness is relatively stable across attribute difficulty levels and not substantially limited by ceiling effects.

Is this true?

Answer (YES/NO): YES